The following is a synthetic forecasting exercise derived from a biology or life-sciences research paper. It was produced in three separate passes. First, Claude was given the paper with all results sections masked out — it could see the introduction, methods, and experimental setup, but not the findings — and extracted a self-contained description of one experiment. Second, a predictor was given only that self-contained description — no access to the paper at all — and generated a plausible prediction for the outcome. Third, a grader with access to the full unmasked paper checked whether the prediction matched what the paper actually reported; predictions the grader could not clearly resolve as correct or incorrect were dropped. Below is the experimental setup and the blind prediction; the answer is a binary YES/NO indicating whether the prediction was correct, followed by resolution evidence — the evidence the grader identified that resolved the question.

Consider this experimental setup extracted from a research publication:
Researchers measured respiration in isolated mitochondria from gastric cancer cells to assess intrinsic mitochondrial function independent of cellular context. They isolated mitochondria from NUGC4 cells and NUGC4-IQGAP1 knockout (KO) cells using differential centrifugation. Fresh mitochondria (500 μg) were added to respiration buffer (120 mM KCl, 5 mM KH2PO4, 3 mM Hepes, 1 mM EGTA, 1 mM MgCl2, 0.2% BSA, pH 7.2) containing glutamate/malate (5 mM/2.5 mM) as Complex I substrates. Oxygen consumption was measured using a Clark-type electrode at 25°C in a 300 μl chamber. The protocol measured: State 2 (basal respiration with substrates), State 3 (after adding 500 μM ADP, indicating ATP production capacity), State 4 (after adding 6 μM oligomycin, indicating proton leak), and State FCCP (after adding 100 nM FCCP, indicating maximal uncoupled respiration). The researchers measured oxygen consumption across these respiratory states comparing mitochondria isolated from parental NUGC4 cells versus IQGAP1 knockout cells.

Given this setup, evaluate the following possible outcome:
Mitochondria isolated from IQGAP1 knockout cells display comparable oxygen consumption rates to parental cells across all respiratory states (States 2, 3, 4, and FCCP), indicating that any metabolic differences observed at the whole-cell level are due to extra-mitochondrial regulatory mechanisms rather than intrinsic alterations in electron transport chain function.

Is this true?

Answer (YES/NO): NO